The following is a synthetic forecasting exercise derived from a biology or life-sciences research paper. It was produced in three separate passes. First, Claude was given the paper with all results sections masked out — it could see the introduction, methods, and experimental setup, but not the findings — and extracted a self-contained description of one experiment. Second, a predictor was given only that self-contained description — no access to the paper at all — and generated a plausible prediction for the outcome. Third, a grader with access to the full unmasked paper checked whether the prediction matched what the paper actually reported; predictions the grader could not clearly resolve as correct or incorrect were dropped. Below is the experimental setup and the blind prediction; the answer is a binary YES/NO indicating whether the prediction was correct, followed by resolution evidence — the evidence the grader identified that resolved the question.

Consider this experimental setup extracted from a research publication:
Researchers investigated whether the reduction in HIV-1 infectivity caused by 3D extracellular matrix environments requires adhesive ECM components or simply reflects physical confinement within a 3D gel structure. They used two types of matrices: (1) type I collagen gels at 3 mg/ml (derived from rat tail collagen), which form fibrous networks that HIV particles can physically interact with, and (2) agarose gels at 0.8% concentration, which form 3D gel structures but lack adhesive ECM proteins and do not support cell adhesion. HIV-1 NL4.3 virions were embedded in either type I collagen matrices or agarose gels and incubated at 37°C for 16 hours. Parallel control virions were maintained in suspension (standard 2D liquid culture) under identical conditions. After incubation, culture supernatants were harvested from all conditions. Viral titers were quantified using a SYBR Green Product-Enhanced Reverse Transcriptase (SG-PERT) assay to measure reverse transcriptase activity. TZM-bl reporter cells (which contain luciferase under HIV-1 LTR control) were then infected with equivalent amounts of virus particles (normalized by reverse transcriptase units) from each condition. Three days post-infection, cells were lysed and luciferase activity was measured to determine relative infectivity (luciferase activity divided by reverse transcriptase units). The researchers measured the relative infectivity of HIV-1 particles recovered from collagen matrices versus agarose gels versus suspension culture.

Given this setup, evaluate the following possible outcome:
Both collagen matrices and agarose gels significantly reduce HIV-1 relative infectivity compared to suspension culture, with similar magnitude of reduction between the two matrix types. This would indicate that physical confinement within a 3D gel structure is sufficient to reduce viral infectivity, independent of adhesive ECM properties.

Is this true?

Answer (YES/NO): NO